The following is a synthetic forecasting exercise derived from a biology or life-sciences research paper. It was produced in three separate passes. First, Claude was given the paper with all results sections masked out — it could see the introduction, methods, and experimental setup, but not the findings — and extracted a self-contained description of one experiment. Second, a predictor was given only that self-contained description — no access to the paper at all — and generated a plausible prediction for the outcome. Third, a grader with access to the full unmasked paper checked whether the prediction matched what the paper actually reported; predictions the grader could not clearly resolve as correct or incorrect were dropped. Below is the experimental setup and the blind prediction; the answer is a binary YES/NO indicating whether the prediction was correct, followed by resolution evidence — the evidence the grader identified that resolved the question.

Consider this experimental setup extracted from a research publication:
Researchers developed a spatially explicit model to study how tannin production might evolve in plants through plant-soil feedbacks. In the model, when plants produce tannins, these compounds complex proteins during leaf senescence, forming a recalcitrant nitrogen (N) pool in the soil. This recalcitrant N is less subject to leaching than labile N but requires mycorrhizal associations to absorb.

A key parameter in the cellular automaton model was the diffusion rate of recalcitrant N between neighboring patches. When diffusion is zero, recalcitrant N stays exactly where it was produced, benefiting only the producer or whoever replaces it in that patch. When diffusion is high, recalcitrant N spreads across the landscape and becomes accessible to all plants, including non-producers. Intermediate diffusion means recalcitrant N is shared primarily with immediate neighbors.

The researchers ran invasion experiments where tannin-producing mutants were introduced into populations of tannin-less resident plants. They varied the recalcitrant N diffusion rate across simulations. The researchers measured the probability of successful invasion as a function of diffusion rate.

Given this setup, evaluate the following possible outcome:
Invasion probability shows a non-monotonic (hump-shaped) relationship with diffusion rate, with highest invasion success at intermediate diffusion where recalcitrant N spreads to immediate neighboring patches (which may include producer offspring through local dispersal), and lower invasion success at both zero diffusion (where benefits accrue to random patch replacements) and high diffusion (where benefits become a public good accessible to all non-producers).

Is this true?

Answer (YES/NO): YES